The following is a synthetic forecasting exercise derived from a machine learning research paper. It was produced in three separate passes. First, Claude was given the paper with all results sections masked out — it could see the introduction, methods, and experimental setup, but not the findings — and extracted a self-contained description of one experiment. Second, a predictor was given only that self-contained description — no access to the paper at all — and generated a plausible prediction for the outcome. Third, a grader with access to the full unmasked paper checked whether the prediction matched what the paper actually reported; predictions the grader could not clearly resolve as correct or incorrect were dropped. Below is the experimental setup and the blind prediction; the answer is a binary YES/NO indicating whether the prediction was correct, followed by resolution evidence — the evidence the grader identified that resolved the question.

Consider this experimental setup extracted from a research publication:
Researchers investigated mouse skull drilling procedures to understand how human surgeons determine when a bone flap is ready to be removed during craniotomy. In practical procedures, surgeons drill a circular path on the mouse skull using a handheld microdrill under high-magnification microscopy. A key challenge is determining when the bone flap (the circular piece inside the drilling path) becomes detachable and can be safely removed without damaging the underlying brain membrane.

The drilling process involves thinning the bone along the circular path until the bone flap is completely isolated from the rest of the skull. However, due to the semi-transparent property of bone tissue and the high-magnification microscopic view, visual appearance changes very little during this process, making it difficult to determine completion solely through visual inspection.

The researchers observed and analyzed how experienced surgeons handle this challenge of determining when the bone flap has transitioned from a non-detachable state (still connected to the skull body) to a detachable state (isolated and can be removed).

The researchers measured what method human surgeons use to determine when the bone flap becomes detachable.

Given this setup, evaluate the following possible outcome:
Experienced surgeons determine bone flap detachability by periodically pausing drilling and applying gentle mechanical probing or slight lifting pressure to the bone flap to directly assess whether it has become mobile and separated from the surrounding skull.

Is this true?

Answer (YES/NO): YES